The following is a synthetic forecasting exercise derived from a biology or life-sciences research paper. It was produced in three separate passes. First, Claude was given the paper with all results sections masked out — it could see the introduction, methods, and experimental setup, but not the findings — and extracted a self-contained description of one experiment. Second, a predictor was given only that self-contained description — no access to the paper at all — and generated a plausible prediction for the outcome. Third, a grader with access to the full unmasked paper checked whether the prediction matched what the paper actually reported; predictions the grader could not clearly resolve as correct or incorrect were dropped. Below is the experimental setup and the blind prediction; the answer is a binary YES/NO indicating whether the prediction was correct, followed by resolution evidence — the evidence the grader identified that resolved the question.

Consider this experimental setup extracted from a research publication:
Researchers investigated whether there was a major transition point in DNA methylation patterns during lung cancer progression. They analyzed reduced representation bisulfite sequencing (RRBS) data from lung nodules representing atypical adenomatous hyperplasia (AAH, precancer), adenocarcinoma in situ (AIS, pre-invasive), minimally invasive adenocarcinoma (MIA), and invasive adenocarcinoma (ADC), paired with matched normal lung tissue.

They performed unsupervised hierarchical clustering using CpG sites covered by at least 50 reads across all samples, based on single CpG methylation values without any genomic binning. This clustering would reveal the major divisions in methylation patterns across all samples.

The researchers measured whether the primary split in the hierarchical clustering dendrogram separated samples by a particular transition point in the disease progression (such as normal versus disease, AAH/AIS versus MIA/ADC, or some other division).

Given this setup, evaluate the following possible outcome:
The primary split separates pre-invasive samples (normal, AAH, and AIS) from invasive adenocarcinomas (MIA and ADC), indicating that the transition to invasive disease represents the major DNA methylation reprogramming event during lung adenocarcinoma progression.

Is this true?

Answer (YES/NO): NO